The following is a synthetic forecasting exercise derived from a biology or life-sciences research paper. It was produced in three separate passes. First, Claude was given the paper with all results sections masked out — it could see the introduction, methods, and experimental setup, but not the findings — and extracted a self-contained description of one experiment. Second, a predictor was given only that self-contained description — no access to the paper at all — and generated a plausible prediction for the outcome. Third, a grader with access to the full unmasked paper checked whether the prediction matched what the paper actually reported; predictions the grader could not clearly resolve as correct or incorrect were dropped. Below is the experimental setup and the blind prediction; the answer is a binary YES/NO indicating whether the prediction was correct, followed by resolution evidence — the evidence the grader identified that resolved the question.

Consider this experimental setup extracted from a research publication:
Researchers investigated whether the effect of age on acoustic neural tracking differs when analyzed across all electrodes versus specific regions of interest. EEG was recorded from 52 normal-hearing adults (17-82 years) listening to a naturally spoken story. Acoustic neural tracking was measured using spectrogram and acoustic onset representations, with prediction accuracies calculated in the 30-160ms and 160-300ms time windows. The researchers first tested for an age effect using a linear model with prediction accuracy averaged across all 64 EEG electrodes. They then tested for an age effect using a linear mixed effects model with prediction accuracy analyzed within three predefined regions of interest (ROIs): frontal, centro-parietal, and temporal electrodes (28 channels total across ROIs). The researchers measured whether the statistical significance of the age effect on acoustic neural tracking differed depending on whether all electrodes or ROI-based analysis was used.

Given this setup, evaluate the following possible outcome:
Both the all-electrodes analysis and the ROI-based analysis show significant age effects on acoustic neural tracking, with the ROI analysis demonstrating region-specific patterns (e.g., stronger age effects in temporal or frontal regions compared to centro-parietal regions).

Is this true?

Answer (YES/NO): NO